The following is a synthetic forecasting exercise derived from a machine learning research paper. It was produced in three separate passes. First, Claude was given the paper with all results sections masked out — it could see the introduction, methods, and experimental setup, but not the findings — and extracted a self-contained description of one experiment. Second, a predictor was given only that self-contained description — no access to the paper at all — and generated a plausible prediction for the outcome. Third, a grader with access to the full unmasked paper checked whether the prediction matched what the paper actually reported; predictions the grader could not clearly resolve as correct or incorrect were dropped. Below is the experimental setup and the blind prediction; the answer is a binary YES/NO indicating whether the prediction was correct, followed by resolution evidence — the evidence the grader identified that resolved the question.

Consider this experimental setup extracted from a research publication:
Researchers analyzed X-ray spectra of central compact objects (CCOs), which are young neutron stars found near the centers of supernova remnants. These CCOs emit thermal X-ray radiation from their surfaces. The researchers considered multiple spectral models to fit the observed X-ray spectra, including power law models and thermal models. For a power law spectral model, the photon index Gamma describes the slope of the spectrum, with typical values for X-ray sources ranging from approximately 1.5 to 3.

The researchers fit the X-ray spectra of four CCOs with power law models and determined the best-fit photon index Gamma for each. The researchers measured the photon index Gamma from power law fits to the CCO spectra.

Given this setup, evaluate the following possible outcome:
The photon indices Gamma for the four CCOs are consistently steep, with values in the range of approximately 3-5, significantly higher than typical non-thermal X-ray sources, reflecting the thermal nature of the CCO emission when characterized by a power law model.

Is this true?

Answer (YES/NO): NO